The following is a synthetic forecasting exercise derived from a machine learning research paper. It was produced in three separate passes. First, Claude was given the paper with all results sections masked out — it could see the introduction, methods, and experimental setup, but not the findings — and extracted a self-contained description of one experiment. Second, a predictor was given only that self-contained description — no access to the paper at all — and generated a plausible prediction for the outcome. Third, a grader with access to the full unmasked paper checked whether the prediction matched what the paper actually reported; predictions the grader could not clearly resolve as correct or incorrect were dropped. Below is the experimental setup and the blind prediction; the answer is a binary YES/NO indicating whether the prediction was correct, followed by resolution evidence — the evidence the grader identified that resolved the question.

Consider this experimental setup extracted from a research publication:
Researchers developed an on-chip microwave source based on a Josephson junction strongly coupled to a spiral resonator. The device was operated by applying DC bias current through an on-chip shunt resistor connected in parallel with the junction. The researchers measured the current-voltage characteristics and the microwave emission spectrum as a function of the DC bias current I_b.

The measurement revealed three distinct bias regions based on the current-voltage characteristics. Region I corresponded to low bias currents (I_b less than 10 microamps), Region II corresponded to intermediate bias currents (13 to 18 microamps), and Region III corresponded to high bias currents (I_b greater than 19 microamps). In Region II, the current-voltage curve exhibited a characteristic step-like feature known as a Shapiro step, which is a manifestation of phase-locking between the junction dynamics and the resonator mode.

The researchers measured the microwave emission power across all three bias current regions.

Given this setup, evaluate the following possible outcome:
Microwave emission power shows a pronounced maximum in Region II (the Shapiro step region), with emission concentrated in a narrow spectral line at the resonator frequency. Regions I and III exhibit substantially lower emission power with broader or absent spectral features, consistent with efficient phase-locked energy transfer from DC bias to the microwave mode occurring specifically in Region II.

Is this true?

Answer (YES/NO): YES